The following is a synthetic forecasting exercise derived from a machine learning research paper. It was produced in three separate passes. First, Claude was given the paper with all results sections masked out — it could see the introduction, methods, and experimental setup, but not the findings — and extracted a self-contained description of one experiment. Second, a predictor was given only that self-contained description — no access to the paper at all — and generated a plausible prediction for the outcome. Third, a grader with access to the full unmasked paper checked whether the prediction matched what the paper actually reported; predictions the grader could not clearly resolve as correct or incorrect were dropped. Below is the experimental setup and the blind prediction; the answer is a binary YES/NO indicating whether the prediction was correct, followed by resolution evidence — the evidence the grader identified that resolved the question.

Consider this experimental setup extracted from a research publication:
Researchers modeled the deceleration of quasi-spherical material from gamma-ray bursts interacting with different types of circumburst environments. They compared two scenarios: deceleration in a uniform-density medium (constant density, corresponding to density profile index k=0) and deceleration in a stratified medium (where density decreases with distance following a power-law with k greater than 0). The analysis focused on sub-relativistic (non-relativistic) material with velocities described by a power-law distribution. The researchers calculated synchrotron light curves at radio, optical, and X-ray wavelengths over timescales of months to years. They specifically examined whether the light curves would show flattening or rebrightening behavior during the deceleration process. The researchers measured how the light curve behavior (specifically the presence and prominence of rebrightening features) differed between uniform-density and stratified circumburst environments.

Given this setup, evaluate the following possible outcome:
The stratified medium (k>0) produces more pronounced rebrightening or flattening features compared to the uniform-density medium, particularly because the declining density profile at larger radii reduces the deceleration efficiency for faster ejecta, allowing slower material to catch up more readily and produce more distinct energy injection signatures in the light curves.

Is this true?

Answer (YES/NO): NO